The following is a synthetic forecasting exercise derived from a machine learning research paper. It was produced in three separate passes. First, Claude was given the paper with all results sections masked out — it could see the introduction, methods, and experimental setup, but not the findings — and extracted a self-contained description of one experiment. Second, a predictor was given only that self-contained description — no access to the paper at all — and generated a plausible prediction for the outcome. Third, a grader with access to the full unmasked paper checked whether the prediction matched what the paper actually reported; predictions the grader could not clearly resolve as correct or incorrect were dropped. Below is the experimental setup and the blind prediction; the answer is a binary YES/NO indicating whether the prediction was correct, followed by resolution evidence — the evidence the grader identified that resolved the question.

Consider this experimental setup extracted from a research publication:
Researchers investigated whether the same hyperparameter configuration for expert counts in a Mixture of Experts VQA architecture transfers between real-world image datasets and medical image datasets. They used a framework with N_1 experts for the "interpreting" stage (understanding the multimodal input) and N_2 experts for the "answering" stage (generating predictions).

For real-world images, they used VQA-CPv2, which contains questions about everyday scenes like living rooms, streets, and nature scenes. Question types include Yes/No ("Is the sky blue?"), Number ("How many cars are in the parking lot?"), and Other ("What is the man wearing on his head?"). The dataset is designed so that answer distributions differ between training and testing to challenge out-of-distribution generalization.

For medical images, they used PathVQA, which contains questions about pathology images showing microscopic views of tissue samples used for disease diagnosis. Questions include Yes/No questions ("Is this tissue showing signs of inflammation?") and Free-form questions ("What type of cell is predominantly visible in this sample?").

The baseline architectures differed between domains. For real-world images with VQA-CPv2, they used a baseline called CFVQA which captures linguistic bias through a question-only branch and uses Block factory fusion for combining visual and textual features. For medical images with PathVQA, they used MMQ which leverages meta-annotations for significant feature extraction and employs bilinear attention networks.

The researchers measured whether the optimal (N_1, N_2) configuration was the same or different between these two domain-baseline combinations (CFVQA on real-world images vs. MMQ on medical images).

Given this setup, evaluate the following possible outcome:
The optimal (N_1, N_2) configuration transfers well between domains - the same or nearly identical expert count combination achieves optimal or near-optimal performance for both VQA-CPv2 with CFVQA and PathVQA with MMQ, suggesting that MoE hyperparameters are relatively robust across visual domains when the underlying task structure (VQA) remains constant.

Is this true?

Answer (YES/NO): YES